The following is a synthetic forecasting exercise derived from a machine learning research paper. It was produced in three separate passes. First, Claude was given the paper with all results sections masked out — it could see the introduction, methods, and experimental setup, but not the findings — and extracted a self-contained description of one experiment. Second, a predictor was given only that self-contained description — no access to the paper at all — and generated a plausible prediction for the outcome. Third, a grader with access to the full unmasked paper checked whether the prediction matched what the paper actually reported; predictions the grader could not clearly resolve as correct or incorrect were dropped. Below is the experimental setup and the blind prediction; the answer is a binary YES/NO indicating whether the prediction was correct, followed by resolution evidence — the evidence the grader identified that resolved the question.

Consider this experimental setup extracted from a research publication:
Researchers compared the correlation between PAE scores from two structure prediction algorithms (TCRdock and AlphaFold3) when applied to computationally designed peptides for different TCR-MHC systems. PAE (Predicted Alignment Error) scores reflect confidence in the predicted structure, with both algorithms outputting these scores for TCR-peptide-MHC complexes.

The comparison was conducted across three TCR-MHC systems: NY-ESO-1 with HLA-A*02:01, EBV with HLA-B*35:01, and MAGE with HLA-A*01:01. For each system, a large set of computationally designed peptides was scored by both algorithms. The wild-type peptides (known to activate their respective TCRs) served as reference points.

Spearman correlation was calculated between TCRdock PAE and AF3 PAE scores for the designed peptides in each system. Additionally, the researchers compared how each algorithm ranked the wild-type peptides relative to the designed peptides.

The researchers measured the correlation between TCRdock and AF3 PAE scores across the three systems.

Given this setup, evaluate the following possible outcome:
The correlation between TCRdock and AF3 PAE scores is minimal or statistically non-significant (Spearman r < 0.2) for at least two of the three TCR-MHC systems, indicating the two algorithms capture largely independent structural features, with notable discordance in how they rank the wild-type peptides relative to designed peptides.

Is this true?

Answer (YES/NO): NO